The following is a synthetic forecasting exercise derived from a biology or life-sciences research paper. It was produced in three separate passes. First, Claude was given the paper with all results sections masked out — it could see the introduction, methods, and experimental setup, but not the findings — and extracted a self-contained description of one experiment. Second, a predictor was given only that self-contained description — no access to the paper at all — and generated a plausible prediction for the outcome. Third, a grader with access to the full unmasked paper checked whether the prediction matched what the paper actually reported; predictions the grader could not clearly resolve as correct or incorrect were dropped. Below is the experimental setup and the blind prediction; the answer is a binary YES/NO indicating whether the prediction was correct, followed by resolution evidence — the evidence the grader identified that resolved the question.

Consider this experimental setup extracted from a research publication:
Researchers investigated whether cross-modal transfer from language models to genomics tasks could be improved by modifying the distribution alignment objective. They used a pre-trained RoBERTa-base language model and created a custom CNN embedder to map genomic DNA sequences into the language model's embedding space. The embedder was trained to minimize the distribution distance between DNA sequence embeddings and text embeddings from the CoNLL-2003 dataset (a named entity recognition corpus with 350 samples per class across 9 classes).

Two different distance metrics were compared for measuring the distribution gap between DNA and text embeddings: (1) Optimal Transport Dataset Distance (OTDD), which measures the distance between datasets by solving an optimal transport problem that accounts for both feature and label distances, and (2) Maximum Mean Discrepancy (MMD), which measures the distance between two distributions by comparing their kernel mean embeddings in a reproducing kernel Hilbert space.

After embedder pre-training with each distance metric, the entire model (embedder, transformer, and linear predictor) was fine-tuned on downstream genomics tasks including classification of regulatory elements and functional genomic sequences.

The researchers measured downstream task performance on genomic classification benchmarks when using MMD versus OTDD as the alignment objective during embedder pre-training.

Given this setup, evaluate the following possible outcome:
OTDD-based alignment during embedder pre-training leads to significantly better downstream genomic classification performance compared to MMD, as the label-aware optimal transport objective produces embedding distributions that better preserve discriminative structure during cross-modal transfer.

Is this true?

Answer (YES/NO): NO